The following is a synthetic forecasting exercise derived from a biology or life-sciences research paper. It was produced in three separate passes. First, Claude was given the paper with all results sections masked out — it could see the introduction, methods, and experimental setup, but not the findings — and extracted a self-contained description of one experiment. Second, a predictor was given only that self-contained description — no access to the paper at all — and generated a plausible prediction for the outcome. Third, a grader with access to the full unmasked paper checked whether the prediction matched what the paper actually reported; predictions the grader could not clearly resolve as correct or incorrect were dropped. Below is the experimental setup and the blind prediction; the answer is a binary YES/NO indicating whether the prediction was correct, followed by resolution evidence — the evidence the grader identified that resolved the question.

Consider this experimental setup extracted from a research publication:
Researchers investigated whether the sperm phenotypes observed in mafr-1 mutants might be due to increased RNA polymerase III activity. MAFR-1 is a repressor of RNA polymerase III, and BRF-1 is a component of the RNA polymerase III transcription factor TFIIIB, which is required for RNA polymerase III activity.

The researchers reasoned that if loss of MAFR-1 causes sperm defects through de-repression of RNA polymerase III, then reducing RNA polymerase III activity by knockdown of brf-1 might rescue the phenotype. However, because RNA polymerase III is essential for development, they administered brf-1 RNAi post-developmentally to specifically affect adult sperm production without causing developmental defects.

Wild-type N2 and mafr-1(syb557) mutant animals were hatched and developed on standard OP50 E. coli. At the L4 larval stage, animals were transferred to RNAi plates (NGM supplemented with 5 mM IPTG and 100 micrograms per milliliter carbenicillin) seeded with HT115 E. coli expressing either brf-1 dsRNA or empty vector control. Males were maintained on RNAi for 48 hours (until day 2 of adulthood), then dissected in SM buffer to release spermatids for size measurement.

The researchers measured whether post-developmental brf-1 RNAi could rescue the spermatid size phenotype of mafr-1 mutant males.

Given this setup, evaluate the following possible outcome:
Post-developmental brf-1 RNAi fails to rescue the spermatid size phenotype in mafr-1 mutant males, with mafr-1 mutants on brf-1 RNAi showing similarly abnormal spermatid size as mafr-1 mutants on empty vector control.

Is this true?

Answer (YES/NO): NO